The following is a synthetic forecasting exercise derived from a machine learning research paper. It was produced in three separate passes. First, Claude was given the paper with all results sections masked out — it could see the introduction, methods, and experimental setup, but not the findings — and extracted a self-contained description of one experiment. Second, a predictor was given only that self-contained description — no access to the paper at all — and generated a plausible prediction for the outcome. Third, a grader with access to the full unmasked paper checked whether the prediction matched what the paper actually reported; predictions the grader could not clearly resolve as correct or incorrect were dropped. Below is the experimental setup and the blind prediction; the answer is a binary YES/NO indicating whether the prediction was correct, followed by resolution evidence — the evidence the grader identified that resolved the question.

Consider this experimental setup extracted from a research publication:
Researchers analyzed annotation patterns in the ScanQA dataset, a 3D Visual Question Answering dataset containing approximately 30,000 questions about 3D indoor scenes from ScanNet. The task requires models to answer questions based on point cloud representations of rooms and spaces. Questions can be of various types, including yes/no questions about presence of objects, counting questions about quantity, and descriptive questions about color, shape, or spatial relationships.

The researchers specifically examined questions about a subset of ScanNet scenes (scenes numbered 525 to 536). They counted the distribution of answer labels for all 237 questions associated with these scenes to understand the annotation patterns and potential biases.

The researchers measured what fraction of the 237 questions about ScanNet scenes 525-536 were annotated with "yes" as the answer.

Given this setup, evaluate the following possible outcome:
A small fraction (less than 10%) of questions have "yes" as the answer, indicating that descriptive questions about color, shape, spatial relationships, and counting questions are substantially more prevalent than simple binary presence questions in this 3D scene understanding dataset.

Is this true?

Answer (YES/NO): NO